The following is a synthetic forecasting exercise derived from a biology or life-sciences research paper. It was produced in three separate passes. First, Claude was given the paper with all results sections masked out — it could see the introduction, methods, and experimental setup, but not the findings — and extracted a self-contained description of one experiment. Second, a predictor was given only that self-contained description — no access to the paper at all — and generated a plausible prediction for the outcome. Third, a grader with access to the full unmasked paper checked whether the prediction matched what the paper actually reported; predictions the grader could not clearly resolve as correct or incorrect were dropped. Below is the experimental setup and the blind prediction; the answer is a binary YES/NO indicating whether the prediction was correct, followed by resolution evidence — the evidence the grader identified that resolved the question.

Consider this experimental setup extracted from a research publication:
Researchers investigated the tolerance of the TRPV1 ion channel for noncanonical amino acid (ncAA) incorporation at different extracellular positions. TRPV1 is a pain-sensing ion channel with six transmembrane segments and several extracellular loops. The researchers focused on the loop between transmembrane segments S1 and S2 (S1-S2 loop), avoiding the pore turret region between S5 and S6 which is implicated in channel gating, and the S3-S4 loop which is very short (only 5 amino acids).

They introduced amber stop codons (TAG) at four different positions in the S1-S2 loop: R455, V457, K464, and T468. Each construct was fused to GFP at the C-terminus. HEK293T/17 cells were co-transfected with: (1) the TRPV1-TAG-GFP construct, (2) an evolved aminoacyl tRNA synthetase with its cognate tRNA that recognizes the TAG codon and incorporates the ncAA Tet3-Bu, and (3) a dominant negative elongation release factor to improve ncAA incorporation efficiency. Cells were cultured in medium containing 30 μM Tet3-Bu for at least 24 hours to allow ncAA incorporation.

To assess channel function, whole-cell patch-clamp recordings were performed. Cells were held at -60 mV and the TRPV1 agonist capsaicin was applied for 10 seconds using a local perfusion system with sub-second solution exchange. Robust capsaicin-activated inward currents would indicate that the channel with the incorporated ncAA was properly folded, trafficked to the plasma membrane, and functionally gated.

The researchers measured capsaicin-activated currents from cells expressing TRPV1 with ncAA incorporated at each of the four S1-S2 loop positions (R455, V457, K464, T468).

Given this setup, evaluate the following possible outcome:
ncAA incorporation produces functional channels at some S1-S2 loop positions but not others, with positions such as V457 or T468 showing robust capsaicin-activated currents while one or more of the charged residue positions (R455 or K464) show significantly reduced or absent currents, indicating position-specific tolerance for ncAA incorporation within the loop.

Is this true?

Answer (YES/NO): NO